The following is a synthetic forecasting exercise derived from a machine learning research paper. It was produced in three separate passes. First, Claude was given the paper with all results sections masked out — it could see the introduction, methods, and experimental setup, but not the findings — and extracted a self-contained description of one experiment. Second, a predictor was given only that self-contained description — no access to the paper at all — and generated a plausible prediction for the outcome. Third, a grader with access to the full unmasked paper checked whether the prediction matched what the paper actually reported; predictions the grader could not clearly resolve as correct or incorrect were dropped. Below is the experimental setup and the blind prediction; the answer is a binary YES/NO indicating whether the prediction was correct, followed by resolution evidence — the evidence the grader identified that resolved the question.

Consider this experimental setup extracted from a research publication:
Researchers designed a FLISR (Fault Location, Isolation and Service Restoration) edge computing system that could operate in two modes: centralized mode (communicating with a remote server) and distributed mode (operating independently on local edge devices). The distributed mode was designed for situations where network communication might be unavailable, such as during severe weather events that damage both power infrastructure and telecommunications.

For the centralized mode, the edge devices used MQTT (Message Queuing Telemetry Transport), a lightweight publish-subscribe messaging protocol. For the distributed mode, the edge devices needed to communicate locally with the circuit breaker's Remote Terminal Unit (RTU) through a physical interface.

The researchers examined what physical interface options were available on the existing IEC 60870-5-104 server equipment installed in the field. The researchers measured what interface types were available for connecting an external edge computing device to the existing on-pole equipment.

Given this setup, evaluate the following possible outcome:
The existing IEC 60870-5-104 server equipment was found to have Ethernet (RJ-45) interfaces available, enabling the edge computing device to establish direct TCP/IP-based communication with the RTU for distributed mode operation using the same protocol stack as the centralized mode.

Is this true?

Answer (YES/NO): YES